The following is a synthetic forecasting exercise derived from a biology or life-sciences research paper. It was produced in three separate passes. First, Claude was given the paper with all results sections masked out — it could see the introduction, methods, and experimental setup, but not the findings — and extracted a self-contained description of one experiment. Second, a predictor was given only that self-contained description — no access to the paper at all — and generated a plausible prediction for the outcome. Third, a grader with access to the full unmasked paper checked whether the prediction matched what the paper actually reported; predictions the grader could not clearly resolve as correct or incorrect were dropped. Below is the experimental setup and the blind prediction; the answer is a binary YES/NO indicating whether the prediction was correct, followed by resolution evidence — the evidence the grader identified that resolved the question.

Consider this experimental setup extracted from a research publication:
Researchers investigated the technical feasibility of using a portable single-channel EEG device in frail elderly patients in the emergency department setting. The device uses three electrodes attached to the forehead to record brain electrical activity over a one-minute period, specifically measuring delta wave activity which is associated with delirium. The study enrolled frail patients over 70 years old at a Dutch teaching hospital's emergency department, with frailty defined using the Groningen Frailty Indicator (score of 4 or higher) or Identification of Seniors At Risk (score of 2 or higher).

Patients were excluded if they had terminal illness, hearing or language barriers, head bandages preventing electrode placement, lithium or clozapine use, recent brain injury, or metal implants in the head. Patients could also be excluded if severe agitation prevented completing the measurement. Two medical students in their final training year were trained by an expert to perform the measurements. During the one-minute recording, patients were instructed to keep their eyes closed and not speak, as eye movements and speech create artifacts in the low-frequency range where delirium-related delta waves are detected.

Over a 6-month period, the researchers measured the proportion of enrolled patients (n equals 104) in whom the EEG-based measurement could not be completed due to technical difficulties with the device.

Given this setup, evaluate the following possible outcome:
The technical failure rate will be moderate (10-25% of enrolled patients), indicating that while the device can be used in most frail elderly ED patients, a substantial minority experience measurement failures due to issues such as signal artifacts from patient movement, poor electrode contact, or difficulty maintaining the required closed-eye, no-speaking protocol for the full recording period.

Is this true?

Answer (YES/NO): NO